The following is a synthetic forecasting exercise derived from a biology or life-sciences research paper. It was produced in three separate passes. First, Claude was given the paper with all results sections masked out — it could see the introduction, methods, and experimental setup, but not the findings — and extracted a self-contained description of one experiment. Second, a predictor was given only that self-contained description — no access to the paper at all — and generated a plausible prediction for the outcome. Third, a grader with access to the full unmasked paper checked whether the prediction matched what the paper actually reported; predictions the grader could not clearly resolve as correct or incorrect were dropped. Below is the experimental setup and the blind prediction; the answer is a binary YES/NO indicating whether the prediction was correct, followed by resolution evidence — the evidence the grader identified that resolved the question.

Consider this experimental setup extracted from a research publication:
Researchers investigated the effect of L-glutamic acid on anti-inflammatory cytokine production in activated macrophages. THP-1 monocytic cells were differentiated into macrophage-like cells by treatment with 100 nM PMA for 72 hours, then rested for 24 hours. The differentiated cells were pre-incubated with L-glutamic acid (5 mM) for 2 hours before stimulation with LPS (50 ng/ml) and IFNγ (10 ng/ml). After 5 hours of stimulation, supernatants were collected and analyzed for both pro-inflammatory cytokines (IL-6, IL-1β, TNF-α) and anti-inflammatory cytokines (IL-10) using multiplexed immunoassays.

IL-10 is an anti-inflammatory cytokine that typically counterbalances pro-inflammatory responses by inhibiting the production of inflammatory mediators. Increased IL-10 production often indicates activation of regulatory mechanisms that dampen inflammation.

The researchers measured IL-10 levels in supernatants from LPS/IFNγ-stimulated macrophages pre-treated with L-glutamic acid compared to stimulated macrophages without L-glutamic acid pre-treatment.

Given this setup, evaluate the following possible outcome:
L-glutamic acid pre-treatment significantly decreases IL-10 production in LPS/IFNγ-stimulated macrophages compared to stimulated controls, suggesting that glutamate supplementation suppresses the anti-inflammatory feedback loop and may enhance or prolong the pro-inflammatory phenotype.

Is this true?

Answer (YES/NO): NO